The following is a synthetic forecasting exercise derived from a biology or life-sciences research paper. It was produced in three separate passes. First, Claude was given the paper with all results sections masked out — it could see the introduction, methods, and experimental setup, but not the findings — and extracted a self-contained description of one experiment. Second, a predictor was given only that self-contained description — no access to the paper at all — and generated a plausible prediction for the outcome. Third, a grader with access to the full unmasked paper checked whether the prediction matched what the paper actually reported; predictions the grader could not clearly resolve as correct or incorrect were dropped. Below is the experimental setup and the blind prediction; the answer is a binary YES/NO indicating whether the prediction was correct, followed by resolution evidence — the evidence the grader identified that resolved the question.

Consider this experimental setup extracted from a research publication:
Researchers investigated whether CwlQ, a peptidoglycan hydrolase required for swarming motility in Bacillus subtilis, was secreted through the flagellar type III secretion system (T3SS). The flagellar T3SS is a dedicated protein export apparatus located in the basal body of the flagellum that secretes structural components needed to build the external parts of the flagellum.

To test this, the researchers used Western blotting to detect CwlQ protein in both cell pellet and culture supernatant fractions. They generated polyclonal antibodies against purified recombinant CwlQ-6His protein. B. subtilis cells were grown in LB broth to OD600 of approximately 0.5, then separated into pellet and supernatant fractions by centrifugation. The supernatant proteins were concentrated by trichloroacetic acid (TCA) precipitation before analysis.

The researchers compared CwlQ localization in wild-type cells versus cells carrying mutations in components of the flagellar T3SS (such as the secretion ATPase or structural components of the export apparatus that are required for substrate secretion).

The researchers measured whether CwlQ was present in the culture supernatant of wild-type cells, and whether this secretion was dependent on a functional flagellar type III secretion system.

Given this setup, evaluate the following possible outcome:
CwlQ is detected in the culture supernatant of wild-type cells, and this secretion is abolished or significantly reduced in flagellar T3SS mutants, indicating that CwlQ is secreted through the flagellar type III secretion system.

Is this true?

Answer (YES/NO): YES